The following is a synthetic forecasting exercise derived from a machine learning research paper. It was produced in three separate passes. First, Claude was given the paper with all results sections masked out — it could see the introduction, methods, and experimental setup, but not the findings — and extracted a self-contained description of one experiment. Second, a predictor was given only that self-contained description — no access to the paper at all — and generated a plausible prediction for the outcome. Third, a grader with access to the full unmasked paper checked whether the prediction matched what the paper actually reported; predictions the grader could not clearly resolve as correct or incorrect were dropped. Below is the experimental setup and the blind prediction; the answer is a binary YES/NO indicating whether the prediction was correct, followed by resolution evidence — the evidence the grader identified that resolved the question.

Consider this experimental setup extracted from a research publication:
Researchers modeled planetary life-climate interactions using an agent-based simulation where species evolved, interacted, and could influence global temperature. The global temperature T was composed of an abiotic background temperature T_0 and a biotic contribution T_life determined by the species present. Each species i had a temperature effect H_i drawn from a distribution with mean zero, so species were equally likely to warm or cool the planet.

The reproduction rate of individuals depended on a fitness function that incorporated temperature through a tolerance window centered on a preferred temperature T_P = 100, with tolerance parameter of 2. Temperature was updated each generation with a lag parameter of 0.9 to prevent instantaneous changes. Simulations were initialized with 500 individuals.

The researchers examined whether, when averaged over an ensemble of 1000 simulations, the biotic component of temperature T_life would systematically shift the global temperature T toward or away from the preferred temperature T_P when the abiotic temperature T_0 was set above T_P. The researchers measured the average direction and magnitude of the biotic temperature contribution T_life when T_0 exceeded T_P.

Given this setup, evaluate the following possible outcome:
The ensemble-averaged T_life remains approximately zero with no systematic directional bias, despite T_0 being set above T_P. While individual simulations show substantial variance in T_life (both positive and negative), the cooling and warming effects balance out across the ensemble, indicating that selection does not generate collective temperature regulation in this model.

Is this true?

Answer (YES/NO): NO